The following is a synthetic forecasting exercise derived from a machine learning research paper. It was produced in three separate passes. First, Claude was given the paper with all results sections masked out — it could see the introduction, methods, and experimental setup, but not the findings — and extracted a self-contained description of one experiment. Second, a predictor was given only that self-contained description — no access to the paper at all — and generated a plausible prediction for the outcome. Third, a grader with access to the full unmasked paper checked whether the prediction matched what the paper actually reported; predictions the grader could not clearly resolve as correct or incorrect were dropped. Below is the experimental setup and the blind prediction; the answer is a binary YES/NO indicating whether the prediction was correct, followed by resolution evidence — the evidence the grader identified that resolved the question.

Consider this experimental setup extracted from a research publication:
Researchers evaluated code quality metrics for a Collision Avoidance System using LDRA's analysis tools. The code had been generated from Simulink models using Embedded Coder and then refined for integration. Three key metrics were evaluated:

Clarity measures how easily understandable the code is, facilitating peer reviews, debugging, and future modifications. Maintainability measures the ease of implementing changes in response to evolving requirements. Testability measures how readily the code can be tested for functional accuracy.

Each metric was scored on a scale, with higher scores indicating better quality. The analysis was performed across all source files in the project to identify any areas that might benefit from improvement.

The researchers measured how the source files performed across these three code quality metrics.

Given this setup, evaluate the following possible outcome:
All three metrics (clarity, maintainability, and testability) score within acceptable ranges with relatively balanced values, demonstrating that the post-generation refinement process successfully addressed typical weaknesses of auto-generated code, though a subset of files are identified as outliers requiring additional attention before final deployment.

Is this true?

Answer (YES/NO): NO